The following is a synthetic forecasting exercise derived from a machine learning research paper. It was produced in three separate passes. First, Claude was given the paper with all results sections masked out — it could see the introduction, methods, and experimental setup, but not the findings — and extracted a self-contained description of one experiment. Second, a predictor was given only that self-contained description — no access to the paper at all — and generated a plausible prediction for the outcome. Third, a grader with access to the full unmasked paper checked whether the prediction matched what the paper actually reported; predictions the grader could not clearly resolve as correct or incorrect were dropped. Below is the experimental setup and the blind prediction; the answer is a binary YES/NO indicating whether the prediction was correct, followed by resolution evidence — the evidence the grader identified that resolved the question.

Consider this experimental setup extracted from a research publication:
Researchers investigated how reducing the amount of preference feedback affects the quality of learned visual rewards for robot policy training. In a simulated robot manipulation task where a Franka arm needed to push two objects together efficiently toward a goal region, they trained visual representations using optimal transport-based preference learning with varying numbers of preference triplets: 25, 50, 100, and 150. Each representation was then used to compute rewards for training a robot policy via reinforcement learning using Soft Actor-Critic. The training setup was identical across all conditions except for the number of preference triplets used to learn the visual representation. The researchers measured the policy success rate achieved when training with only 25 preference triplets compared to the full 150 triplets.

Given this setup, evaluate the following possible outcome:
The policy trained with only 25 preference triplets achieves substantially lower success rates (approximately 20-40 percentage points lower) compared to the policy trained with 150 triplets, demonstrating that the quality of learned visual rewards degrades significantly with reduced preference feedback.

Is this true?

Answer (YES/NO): YES